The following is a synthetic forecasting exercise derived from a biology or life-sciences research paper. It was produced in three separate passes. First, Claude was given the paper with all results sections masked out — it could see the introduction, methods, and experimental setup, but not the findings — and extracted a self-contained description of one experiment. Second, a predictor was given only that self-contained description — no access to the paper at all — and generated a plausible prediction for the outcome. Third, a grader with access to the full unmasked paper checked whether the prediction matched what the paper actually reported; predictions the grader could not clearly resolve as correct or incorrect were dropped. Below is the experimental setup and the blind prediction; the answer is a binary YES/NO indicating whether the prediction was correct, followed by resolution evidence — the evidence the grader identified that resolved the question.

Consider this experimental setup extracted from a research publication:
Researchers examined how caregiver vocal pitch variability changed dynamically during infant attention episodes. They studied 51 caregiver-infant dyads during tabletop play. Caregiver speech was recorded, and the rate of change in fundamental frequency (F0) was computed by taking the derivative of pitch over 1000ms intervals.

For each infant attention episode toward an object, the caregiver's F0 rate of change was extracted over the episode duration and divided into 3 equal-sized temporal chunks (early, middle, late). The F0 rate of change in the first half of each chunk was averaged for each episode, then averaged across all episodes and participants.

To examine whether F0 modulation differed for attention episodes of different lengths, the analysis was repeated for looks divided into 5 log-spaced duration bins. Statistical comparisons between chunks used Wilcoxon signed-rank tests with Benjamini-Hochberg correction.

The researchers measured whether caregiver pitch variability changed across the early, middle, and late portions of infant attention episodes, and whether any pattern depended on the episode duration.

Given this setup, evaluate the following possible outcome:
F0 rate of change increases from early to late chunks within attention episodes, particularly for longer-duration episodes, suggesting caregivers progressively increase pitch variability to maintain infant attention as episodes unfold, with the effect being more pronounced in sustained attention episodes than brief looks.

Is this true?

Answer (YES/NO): NO